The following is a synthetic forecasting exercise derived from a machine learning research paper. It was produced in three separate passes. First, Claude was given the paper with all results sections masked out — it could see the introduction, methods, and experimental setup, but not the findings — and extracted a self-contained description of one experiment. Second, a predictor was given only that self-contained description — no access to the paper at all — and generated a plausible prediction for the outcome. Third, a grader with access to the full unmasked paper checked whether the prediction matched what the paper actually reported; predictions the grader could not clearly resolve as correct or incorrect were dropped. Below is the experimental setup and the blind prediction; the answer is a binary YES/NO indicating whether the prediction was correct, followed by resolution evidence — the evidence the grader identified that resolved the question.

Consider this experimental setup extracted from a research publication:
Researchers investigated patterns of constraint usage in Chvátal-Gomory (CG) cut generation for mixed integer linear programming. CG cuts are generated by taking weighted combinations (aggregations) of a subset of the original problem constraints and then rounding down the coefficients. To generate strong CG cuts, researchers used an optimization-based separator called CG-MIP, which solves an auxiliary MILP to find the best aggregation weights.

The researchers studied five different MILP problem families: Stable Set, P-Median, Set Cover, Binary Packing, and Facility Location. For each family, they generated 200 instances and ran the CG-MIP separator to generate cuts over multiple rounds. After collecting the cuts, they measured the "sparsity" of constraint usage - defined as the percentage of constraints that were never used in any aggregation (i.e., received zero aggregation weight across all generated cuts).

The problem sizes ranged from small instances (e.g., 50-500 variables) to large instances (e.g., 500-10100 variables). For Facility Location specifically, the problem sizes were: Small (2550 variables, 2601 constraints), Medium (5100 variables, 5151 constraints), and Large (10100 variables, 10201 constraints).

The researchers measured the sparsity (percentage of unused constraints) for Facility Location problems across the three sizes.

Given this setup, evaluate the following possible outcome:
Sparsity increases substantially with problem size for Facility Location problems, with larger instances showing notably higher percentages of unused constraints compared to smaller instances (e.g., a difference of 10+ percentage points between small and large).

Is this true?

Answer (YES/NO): NO